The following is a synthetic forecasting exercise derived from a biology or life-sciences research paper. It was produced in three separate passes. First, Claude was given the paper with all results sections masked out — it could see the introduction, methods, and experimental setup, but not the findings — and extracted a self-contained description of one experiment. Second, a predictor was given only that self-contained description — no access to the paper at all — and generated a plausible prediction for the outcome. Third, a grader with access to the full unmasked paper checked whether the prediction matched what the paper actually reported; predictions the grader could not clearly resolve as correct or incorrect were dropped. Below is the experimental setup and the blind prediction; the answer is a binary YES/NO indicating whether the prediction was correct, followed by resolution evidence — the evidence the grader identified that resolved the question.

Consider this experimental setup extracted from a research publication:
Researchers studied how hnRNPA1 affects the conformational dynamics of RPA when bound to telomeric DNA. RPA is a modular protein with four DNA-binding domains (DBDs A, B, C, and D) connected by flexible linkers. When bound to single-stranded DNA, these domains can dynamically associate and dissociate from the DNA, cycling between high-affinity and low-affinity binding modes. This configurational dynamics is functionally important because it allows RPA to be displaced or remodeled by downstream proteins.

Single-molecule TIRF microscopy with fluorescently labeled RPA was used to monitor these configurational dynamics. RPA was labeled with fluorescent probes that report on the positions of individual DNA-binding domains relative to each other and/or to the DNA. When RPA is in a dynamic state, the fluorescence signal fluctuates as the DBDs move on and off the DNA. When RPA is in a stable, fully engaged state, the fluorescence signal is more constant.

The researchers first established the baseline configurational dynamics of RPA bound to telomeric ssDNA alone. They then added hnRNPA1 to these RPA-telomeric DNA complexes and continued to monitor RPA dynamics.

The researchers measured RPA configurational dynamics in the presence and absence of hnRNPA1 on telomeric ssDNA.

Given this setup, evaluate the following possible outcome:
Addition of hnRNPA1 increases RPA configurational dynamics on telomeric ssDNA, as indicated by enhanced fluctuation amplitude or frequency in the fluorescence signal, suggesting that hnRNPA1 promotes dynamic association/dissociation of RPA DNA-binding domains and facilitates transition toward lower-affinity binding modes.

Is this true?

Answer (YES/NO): NO